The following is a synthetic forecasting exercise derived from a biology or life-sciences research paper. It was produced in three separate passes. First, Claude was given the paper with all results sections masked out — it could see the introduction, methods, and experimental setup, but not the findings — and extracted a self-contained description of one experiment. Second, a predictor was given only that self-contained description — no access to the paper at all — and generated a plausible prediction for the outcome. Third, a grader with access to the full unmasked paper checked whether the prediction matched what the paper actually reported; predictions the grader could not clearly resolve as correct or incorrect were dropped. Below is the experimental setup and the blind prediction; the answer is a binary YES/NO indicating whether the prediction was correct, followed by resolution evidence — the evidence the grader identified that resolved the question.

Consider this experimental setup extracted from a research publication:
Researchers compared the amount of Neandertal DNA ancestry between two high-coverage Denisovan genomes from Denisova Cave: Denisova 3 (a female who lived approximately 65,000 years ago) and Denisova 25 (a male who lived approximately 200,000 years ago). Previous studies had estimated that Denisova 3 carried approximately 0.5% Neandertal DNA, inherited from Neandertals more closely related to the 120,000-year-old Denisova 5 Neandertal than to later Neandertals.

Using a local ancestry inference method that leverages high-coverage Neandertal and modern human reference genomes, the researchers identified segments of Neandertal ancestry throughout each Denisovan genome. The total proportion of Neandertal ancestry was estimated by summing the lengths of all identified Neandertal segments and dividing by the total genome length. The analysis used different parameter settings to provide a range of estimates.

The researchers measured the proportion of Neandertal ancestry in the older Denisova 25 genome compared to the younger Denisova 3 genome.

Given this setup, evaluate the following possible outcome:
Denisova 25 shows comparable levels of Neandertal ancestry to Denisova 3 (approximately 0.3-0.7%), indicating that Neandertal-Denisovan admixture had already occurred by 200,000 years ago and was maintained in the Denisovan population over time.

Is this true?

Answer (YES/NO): NO